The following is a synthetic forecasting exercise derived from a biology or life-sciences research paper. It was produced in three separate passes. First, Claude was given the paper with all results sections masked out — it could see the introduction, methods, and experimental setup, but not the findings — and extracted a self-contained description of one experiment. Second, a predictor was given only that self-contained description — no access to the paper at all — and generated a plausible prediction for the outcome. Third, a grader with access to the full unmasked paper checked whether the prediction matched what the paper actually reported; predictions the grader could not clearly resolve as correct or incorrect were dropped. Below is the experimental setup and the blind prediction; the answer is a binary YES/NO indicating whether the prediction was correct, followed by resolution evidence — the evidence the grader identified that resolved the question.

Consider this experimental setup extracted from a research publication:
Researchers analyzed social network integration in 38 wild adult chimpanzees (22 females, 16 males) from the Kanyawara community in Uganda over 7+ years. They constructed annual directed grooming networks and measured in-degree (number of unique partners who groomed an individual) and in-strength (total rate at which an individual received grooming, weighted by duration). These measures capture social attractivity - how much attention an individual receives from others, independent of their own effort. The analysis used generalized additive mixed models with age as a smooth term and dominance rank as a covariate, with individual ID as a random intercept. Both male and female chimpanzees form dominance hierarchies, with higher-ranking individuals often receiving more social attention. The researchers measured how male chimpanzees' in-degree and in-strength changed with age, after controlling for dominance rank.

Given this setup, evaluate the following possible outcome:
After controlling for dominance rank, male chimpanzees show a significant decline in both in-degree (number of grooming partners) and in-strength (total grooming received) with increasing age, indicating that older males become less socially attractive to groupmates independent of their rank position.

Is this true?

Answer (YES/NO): NO